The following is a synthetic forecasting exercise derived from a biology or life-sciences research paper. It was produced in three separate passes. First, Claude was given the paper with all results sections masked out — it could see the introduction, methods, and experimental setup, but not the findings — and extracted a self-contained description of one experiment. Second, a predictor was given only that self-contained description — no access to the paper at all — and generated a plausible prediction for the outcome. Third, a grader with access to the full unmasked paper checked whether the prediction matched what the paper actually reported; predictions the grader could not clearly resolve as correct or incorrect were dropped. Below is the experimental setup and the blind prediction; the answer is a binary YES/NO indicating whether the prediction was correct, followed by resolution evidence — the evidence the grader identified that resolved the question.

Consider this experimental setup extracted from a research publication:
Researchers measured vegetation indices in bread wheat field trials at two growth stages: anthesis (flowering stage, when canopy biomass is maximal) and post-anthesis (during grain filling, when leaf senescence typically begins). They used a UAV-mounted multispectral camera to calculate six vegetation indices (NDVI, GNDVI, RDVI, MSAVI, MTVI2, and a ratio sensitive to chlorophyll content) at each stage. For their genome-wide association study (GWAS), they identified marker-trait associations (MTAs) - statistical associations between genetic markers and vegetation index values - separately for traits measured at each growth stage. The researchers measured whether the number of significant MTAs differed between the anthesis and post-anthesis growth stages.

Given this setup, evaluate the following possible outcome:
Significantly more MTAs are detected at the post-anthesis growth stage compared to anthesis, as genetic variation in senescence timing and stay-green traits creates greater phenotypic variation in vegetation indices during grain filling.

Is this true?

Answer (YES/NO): NO